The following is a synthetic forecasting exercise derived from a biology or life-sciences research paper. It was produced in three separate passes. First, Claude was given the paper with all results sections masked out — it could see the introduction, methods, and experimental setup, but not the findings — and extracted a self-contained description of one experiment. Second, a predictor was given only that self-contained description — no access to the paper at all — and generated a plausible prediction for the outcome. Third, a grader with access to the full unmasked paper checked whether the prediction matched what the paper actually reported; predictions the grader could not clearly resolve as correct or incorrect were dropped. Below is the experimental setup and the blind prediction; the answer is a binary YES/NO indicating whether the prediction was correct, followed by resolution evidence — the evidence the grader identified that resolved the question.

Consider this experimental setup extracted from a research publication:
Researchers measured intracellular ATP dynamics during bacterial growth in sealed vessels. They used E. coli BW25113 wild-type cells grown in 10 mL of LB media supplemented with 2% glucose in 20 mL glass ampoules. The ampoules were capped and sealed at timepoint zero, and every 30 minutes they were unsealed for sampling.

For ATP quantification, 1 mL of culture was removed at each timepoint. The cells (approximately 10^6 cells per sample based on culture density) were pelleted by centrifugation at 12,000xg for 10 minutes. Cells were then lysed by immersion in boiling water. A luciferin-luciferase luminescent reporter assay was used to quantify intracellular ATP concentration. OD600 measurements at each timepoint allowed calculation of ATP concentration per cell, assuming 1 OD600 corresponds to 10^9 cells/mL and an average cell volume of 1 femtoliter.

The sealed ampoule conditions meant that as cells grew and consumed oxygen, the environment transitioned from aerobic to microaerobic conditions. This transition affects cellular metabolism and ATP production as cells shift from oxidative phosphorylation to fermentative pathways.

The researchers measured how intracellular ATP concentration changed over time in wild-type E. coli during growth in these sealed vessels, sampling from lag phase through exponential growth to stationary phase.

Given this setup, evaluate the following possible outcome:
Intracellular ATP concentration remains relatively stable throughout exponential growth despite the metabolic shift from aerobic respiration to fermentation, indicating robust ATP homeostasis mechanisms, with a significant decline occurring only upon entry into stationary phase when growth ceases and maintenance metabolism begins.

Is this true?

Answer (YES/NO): NO